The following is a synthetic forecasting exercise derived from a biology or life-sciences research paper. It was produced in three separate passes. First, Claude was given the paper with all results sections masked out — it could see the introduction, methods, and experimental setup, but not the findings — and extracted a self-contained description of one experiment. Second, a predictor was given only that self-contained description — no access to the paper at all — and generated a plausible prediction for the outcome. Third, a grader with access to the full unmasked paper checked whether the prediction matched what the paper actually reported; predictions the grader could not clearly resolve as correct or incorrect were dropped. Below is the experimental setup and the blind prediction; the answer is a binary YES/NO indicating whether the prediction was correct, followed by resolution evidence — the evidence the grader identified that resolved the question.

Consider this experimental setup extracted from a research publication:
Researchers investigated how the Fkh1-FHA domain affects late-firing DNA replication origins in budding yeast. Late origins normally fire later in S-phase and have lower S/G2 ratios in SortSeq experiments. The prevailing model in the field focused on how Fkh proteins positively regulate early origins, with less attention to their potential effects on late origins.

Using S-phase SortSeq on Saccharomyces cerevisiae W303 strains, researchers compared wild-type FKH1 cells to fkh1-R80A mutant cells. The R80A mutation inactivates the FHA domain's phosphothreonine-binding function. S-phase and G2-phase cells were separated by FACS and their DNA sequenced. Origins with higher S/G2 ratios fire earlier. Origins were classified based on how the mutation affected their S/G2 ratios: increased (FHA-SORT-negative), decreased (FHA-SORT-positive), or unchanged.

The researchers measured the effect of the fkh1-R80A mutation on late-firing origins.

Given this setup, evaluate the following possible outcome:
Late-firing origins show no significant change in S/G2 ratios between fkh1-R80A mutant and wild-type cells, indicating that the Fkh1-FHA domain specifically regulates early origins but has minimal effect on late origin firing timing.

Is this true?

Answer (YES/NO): NO